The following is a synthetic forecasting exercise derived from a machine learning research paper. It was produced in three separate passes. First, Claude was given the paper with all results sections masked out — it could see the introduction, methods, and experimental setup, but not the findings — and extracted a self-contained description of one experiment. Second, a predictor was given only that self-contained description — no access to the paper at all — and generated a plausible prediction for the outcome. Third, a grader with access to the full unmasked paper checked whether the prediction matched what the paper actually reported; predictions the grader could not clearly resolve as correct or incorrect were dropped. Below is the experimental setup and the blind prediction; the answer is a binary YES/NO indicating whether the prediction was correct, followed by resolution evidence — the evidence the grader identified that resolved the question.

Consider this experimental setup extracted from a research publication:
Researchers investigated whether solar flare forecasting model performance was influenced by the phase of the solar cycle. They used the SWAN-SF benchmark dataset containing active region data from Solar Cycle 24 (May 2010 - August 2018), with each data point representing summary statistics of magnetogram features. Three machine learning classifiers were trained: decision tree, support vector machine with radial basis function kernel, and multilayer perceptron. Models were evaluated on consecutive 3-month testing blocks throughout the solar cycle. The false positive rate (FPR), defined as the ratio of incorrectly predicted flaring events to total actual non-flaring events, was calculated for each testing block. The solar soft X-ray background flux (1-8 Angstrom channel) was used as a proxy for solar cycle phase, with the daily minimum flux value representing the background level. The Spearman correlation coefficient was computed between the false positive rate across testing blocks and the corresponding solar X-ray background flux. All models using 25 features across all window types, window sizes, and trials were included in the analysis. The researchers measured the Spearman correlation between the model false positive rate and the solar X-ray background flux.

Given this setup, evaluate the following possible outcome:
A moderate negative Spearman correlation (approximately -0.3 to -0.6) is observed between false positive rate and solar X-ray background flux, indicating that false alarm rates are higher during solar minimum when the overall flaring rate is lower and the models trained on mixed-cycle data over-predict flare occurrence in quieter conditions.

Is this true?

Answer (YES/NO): NO